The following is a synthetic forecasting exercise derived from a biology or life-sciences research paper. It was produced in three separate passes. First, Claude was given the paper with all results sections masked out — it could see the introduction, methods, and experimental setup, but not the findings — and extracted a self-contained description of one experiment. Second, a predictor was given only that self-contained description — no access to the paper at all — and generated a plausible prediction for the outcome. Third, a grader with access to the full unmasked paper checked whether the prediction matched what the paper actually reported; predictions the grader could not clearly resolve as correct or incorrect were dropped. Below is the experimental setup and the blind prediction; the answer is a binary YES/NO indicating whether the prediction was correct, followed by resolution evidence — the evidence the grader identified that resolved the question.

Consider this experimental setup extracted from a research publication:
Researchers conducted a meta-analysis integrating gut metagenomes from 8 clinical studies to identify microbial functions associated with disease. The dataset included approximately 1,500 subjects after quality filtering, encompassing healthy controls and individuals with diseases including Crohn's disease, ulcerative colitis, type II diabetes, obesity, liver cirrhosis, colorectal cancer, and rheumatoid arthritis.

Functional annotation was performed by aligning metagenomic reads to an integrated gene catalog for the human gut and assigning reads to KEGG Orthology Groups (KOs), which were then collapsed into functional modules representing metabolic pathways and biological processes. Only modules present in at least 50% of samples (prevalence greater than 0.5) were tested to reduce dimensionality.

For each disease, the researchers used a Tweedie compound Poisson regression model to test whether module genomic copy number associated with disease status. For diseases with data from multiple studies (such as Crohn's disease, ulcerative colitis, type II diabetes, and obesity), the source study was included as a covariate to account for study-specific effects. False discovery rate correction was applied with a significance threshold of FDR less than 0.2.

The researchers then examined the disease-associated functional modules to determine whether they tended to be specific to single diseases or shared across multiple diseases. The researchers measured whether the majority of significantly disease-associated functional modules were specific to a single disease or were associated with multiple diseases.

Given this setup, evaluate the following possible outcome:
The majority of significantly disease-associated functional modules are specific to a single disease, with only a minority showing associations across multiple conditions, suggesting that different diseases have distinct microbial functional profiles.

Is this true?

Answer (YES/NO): NO